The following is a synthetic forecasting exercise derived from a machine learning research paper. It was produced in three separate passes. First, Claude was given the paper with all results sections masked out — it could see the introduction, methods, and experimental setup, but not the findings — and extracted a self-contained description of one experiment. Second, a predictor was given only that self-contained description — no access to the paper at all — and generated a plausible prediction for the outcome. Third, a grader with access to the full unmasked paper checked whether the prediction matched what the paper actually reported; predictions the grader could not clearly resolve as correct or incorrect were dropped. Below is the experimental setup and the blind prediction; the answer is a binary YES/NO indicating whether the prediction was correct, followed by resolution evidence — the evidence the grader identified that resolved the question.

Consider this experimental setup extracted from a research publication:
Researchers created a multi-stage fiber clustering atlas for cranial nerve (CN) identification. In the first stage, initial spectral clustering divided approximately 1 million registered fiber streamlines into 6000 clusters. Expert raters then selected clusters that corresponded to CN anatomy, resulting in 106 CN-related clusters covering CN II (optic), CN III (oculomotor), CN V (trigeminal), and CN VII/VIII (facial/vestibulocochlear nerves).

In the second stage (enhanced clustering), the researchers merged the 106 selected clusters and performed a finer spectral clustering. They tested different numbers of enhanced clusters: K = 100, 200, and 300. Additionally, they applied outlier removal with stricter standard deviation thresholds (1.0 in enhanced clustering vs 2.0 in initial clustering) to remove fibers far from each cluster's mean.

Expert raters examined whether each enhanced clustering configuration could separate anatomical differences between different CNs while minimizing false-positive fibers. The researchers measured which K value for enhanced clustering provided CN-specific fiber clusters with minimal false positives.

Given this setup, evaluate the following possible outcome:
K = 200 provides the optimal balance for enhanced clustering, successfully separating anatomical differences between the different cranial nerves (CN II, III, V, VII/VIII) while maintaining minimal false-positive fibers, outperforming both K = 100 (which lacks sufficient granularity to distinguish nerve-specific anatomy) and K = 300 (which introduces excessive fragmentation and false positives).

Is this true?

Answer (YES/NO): YES